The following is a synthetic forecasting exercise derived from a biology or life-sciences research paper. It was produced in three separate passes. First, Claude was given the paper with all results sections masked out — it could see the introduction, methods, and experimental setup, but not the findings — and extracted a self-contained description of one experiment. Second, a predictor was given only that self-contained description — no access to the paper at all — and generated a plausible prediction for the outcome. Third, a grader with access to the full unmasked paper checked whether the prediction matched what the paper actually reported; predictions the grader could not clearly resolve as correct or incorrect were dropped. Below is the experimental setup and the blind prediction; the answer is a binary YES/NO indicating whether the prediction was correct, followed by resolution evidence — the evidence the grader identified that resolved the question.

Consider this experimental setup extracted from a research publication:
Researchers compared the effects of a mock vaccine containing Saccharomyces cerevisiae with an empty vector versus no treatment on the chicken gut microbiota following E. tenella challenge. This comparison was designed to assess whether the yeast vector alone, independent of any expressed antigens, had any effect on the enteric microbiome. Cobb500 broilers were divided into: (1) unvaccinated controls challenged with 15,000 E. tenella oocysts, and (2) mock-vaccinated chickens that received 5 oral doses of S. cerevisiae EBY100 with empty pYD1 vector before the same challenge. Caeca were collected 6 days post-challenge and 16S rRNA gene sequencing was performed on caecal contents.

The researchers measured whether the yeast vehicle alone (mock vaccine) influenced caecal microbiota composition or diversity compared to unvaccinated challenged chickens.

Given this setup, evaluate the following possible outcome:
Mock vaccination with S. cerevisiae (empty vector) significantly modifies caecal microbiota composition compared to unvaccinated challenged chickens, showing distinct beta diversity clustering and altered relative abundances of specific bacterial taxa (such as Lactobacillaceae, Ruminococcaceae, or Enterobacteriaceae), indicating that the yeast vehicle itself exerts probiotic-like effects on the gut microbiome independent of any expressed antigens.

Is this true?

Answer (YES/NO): NO